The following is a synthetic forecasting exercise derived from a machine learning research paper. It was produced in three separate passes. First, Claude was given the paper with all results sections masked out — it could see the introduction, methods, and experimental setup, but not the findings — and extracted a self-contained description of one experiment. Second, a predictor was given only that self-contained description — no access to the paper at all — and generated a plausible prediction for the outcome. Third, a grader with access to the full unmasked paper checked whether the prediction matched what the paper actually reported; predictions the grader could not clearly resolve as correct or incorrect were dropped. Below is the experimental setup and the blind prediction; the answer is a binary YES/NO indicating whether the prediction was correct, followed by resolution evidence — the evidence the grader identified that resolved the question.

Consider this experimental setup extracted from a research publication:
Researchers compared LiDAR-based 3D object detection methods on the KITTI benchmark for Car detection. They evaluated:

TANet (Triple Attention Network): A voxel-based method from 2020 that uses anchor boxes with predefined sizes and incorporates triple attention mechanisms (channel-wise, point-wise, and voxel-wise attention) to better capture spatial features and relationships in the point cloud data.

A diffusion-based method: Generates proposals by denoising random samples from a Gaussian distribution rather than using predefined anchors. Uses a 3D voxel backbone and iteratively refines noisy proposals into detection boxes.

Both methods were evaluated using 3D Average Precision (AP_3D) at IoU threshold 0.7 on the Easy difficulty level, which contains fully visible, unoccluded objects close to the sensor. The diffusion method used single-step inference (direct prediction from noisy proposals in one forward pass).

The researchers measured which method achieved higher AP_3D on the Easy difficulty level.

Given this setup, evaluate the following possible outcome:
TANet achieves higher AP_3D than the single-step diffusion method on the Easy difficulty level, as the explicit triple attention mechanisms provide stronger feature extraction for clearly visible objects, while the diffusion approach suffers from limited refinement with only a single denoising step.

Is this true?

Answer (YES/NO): YES